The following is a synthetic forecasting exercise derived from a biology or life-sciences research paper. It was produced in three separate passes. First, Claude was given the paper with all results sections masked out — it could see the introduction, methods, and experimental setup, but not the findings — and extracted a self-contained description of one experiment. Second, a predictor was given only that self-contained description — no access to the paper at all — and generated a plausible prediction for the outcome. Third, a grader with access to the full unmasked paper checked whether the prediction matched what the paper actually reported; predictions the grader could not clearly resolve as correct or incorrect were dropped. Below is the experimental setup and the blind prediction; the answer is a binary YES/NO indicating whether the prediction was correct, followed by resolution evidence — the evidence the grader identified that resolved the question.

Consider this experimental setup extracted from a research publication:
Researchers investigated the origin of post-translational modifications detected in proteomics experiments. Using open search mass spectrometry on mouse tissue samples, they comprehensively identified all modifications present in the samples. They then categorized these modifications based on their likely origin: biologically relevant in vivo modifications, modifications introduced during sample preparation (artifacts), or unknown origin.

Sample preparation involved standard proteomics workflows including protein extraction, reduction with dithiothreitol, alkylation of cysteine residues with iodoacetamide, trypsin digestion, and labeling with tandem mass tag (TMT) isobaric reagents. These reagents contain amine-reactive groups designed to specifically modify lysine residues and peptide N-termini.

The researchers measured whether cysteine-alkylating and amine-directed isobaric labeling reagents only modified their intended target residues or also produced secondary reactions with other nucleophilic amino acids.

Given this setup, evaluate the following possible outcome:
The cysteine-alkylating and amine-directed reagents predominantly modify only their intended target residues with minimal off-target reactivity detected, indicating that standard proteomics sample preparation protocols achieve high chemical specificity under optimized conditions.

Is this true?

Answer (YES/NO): NO